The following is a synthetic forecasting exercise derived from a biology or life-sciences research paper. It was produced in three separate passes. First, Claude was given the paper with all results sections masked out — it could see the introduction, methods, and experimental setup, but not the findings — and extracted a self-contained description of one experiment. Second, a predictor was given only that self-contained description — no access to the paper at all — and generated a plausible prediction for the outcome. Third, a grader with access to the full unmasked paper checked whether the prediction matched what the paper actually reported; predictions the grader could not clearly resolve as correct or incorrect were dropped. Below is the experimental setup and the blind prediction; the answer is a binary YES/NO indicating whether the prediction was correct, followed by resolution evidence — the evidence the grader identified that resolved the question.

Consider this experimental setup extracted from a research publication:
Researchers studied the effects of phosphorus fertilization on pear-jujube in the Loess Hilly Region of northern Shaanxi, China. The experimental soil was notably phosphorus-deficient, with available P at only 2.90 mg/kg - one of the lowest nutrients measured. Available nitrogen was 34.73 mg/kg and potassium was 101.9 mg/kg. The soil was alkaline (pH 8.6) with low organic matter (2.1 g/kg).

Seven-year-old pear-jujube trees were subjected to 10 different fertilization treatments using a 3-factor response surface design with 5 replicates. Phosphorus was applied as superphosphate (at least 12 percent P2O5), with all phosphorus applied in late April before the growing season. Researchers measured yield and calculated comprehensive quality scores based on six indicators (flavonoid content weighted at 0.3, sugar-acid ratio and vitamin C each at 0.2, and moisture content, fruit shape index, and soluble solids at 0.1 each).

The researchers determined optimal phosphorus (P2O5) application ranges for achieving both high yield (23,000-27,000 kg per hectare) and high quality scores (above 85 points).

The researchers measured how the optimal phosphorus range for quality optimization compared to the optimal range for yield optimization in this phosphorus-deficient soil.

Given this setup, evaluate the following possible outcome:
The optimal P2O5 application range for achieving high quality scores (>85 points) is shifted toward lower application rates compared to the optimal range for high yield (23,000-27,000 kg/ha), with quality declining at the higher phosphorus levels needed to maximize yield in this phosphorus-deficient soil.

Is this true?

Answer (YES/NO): NO